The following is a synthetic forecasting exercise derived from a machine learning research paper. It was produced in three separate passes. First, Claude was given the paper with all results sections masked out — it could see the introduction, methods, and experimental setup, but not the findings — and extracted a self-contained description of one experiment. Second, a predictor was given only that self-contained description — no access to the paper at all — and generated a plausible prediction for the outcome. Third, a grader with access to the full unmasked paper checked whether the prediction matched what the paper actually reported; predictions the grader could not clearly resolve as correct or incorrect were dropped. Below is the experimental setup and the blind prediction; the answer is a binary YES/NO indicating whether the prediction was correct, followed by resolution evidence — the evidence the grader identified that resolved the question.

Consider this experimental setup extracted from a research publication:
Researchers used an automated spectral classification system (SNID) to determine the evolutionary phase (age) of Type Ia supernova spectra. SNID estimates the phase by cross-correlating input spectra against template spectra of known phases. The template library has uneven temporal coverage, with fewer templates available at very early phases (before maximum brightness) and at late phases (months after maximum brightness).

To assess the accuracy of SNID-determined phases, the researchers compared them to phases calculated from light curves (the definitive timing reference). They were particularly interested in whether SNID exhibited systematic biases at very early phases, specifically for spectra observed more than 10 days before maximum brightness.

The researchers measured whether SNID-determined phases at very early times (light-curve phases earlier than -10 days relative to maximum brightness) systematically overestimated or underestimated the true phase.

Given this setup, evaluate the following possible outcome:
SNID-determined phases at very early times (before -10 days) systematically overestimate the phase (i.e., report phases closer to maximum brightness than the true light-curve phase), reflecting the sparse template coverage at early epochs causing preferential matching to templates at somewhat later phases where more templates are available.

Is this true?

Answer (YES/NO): YES